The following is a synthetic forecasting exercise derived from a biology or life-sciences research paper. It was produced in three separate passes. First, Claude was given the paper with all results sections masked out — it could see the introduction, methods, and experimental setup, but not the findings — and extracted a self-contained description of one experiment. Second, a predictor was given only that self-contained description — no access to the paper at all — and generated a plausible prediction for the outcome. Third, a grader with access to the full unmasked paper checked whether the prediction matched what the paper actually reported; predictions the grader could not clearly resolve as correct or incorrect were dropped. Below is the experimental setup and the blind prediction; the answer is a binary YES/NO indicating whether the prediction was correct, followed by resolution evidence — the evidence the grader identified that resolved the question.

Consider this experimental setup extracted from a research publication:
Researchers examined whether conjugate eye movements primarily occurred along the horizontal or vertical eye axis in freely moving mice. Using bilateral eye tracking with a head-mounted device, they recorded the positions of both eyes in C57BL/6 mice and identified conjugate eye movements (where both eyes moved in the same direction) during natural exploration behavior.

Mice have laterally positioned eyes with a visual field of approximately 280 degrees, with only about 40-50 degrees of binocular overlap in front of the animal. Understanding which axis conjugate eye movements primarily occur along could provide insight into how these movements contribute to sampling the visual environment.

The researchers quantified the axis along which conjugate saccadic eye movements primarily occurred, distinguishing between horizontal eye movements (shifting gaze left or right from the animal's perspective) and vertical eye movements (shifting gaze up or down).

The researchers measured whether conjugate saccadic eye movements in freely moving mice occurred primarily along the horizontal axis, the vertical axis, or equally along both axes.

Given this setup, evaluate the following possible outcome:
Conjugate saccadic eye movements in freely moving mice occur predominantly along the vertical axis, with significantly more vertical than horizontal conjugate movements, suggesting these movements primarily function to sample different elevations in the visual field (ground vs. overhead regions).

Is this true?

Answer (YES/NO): NO